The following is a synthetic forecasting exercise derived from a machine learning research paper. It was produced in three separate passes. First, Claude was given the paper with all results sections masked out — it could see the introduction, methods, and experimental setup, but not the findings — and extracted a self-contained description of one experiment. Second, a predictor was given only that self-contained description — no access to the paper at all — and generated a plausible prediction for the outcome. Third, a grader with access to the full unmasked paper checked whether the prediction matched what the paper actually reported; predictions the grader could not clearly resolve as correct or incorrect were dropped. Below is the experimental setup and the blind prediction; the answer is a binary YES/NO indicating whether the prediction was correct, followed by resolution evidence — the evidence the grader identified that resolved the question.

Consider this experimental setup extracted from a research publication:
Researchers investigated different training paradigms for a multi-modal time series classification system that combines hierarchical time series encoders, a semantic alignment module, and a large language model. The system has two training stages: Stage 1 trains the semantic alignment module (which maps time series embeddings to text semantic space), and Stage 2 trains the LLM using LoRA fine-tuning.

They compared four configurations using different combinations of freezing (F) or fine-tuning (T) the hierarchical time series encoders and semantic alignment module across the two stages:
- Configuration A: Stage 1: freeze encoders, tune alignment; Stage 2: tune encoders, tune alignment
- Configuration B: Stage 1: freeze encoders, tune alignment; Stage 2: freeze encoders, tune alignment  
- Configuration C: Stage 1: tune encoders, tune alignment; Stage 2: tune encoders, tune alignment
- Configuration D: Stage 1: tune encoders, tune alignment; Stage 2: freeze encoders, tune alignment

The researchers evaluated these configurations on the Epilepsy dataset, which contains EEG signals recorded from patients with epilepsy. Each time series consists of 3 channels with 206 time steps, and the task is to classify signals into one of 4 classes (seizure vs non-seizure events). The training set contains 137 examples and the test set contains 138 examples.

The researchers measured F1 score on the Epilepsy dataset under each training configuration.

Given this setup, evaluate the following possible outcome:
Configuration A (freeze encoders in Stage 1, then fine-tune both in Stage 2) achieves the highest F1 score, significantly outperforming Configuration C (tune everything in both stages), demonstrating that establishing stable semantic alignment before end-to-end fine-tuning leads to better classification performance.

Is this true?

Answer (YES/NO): NO